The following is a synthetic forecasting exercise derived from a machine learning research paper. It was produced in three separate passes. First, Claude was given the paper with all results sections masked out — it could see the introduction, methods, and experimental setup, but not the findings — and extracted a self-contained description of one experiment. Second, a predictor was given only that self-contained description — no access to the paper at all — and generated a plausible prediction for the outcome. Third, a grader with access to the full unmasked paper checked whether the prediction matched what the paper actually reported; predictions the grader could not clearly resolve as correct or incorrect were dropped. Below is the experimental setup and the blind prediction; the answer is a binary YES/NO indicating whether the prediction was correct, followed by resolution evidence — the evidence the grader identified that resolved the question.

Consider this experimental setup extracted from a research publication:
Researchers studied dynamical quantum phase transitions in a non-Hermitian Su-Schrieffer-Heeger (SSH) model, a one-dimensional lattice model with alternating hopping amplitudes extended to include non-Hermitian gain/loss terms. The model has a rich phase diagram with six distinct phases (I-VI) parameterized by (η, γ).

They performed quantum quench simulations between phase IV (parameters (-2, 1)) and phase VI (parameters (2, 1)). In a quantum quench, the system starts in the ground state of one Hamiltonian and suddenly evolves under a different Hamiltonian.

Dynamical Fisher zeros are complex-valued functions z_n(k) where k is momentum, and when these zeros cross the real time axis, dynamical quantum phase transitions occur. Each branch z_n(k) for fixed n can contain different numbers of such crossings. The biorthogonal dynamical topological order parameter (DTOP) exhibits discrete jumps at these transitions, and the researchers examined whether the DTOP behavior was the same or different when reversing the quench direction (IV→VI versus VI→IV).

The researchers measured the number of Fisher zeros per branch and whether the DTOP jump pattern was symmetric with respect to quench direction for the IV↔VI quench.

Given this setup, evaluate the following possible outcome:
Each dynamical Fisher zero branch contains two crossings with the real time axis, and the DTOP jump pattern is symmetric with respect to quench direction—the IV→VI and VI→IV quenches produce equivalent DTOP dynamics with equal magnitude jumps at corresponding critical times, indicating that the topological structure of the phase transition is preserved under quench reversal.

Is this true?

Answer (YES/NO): YES